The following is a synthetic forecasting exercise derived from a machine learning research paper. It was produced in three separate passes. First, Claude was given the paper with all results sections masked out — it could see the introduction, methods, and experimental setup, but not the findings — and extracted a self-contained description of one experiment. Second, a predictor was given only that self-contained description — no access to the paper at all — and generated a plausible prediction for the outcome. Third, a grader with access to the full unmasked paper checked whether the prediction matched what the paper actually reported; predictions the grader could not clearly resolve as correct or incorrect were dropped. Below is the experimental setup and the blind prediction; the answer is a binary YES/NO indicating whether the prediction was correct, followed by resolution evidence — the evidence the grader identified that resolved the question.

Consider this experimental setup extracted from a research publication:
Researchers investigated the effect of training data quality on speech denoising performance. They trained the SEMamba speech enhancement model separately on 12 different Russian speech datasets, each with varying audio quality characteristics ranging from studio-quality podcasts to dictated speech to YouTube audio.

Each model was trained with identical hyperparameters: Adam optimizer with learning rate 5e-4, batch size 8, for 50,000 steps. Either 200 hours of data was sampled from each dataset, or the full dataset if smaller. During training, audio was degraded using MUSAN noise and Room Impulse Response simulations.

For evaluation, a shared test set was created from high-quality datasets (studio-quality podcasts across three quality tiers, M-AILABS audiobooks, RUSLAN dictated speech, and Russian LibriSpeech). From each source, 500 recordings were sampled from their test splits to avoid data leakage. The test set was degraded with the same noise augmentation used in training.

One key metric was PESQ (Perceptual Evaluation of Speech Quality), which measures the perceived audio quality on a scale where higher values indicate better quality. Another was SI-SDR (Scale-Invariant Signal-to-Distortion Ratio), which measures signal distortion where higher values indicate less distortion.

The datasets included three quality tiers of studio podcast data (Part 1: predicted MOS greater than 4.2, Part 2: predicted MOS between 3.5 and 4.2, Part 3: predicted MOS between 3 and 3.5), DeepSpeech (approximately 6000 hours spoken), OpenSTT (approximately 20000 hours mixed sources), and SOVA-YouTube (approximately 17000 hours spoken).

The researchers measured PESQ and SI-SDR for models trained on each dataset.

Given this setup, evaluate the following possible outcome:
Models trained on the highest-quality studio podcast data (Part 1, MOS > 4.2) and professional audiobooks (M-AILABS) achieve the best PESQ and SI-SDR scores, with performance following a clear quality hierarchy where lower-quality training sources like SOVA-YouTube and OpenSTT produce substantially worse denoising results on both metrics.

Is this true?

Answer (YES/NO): NO